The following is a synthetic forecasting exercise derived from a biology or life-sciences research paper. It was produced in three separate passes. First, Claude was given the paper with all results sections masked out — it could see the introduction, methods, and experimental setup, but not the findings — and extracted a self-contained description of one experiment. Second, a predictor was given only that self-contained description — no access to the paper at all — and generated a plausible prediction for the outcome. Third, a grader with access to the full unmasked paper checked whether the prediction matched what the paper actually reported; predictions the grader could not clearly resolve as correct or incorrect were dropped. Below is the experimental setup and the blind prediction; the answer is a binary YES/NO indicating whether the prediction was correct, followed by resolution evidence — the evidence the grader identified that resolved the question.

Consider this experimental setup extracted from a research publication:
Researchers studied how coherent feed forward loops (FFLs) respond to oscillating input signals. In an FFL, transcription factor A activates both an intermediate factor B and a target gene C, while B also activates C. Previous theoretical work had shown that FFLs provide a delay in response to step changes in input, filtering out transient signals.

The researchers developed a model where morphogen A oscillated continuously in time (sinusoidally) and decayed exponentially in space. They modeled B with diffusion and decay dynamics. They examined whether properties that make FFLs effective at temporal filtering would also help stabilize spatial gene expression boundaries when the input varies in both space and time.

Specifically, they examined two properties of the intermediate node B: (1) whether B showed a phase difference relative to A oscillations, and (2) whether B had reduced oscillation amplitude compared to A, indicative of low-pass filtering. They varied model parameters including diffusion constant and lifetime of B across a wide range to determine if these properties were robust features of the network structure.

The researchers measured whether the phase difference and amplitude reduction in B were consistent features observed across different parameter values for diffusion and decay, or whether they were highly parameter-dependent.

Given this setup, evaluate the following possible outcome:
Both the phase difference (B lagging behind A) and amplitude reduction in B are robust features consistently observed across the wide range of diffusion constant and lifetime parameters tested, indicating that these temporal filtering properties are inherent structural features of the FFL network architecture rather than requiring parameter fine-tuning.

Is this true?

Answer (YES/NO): NO